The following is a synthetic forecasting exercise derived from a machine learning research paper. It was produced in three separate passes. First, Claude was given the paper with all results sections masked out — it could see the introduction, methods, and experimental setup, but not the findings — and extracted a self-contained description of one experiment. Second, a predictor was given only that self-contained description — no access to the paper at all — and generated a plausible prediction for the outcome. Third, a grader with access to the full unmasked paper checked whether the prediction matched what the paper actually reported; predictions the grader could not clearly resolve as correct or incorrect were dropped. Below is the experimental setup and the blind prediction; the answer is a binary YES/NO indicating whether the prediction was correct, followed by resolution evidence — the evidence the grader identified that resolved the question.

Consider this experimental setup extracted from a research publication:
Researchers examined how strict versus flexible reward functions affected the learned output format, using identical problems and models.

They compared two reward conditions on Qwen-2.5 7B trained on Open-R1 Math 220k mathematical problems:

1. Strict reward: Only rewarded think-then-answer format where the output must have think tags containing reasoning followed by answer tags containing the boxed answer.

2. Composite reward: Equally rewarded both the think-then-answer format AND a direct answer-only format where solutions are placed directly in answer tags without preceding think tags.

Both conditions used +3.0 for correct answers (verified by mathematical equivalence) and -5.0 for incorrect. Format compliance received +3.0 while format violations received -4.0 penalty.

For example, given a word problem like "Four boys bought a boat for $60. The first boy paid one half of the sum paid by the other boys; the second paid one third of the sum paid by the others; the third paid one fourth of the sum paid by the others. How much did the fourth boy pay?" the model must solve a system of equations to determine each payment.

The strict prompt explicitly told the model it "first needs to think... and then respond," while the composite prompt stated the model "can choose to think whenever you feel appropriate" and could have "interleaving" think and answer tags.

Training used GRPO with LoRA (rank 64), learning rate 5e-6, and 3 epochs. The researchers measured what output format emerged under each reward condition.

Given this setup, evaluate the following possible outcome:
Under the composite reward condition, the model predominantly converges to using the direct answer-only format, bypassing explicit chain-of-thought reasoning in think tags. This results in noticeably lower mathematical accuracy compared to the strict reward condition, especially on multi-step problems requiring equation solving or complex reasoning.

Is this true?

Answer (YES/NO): YES